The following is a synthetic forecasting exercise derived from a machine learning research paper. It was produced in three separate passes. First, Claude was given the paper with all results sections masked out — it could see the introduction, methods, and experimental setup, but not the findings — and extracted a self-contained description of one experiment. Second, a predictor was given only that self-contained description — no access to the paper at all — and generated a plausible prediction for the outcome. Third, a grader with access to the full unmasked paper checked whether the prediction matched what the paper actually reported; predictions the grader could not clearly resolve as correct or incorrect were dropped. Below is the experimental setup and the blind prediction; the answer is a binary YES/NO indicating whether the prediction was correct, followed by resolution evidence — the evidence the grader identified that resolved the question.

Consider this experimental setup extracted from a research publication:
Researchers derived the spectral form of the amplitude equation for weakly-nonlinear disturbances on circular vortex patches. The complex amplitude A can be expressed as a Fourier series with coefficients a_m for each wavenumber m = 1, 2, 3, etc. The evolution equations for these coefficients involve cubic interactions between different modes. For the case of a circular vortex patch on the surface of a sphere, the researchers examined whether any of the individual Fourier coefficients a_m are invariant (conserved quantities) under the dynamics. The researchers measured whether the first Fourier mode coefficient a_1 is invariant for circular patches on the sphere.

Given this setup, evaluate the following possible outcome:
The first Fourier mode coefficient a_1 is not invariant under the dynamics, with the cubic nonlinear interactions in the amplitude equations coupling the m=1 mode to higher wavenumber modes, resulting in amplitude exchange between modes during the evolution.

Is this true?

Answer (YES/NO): NO